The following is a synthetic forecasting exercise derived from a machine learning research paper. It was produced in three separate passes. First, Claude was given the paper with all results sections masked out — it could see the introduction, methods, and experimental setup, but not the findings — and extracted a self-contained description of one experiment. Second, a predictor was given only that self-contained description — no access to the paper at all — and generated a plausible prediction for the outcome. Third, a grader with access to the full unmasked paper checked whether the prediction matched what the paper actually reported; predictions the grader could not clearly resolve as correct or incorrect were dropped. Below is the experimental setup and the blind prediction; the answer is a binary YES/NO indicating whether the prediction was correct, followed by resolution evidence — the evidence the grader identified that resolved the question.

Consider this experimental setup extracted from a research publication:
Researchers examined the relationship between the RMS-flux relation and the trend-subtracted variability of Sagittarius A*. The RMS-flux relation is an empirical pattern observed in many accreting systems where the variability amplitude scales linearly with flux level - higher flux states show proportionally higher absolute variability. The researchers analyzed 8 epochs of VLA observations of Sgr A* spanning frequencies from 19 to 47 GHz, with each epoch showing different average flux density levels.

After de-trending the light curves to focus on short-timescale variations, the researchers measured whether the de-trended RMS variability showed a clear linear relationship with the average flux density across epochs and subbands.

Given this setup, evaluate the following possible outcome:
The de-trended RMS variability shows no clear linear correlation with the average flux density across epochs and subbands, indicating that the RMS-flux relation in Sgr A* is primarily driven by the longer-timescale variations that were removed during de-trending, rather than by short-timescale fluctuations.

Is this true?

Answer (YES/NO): YES